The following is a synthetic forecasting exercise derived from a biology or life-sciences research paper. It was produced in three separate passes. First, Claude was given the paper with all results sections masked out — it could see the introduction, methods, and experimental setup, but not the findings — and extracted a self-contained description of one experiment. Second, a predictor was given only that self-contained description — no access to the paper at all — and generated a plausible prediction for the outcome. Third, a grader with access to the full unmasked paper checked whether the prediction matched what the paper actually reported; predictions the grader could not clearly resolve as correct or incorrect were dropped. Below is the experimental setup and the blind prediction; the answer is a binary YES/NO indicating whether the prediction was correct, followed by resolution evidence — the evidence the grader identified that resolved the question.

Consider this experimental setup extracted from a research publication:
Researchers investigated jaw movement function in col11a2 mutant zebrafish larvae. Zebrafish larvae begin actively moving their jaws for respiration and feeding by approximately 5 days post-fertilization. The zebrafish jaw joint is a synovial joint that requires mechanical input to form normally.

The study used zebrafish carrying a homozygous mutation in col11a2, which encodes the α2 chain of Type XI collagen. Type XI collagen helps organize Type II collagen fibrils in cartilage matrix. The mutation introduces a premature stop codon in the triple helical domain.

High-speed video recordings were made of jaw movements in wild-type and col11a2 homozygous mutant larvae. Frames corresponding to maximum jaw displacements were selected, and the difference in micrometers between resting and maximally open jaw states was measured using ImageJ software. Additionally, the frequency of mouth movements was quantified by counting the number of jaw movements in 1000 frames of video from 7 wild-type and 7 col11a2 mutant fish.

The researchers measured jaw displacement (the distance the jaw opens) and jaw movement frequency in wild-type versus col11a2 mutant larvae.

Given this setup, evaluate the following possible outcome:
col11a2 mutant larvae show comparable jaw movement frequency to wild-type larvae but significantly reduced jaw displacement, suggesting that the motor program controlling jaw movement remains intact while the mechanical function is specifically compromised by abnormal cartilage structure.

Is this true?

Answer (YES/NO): NO